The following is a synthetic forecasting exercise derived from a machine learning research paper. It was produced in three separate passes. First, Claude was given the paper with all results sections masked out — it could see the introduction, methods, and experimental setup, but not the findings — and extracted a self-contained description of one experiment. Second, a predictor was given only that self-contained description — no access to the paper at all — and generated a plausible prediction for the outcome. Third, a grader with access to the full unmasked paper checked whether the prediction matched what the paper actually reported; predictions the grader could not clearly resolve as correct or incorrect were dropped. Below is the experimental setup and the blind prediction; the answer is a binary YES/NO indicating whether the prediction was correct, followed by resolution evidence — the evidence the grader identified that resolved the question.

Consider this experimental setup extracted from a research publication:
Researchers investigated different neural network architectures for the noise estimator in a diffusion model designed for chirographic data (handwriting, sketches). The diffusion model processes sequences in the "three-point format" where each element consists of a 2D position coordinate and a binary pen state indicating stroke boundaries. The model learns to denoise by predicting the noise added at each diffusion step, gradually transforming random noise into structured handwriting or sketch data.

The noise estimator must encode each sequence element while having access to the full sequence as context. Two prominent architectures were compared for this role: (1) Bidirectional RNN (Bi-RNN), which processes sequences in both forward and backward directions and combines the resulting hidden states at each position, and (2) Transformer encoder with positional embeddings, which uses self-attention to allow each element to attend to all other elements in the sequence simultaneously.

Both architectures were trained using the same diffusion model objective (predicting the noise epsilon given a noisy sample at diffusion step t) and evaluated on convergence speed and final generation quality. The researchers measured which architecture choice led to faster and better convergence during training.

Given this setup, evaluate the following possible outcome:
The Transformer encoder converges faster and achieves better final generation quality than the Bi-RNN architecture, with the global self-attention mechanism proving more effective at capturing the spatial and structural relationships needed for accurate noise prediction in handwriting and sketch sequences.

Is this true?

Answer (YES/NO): NO